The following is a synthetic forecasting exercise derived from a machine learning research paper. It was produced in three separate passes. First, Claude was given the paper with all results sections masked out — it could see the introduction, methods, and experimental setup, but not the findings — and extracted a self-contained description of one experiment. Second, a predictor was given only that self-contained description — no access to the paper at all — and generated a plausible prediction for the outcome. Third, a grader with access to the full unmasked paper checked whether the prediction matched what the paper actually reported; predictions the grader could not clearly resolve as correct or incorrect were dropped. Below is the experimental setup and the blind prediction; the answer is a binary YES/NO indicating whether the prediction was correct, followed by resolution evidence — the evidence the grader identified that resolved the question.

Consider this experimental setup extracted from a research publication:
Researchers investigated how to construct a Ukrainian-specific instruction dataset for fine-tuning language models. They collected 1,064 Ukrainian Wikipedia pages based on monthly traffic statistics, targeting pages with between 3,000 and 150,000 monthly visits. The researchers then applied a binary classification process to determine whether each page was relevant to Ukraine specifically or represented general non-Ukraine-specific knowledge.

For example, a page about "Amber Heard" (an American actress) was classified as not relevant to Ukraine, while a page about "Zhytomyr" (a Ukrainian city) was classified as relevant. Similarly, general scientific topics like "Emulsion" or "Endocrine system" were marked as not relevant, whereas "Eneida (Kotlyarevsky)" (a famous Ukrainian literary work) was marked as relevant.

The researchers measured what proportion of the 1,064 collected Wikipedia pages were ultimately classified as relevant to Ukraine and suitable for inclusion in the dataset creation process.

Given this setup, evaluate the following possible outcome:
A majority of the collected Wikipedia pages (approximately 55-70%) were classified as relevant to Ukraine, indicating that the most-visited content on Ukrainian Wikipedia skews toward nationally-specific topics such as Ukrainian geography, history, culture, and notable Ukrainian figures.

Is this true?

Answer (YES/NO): NO